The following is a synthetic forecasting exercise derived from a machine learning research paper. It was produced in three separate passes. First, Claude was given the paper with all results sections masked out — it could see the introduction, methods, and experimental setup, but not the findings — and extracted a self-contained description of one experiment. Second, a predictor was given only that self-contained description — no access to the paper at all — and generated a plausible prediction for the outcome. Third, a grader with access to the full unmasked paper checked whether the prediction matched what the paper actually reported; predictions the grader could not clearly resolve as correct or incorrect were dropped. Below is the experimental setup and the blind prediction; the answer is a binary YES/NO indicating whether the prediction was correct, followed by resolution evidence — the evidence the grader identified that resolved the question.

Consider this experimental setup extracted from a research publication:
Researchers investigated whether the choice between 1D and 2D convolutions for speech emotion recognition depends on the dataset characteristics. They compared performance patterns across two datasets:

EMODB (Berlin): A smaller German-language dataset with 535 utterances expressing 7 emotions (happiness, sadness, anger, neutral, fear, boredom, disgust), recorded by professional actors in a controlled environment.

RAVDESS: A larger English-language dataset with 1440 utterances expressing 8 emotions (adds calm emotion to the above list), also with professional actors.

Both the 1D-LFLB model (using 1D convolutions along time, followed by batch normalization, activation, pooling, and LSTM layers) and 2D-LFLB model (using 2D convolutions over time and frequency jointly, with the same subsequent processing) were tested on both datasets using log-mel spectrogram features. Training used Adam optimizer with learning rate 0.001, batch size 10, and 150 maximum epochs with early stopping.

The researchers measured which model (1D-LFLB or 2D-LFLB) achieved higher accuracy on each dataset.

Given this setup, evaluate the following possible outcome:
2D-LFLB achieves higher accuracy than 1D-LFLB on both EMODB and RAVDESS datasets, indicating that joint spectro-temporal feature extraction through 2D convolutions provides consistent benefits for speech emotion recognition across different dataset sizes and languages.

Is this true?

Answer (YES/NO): NO